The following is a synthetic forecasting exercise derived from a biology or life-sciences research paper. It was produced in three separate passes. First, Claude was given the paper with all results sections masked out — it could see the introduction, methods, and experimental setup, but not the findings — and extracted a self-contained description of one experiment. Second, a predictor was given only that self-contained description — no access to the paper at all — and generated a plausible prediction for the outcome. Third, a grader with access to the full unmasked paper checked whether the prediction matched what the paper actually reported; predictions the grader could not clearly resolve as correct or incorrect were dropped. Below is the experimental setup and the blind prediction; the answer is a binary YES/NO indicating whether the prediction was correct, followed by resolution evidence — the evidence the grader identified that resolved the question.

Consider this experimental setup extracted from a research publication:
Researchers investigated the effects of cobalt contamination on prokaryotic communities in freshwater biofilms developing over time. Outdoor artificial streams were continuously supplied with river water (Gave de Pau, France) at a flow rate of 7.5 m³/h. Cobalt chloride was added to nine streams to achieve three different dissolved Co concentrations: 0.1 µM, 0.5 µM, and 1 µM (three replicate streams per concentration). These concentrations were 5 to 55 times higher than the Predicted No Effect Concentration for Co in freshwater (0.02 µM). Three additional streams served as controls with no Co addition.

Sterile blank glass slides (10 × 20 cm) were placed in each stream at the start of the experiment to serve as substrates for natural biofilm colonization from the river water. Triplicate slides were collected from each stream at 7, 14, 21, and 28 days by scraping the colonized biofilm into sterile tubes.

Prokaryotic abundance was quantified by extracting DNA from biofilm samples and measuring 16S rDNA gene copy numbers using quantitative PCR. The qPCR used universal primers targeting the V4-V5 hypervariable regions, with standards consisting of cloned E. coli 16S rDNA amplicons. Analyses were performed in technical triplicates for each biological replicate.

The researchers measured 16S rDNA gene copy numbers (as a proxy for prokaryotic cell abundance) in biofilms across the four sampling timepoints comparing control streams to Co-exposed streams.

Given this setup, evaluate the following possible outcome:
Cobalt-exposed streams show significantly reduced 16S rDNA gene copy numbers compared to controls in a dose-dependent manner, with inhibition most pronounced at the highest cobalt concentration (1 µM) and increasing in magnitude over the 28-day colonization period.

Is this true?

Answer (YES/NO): NO